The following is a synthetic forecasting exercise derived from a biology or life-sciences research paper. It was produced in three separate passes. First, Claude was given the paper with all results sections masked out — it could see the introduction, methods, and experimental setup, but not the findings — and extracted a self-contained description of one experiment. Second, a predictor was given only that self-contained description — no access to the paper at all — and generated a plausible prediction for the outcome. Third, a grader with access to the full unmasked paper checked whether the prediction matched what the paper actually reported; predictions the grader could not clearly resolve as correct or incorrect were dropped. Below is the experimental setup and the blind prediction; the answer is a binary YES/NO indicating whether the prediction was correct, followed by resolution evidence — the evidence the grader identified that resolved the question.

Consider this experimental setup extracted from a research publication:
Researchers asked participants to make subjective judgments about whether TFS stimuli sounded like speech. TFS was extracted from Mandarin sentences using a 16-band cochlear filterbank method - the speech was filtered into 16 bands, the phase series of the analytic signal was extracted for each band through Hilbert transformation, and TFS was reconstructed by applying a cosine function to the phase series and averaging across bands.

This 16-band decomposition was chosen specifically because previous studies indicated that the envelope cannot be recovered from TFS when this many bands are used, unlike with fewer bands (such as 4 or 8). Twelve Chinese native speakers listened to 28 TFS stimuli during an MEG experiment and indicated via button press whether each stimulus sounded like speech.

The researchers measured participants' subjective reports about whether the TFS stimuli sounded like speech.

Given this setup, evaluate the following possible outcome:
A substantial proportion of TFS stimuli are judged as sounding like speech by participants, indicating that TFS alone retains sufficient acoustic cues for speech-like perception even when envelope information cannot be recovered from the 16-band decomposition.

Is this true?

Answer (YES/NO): NO